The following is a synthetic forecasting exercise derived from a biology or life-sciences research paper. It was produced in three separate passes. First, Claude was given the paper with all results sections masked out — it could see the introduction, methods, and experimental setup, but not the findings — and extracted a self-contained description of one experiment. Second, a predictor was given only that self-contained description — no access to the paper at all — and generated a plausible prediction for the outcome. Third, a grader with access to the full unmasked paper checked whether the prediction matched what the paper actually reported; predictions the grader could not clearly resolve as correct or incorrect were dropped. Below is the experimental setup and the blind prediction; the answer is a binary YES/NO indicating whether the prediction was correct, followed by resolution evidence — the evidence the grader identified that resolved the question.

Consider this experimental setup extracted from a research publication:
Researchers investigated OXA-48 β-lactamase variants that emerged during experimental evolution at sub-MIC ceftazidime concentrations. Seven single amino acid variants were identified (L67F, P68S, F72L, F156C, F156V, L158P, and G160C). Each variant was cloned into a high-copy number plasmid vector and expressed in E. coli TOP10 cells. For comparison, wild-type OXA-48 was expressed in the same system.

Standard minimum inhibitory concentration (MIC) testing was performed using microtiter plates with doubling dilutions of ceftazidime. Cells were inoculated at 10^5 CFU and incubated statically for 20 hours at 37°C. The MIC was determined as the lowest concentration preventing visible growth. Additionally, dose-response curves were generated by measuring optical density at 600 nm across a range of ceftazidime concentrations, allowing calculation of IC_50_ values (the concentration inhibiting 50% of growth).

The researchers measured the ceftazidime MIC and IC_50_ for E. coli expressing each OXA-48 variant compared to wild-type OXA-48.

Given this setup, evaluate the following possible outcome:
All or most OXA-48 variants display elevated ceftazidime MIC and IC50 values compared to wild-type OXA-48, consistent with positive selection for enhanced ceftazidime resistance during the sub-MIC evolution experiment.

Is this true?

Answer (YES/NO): NO